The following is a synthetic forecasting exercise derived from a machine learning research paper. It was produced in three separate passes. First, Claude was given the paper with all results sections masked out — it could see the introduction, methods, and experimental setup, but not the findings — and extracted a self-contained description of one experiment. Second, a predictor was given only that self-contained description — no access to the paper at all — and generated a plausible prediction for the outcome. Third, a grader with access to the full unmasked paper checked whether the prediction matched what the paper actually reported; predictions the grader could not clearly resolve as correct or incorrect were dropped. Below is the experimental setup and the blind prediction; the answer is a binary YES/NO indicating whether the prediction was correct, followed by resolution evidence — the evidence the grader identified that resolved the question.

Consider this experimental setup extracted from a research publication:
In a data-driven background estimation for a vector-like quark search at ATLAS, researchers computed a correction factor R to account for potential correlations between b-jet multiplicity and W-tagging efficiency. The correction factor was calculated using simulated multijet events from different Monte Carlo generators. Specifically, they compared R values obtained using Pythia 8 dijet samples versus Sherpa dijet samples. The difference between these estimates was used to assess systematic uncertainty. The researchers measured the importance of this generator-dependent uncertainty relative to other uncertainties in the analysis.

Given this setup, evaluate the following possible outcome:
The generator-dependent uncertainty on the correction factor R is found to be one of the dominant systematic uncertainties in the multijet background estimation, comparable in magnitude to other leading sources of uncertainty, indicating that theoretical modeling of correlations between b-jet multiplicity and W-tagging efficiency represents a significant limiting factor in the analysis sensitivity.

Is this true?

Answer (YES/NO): YES